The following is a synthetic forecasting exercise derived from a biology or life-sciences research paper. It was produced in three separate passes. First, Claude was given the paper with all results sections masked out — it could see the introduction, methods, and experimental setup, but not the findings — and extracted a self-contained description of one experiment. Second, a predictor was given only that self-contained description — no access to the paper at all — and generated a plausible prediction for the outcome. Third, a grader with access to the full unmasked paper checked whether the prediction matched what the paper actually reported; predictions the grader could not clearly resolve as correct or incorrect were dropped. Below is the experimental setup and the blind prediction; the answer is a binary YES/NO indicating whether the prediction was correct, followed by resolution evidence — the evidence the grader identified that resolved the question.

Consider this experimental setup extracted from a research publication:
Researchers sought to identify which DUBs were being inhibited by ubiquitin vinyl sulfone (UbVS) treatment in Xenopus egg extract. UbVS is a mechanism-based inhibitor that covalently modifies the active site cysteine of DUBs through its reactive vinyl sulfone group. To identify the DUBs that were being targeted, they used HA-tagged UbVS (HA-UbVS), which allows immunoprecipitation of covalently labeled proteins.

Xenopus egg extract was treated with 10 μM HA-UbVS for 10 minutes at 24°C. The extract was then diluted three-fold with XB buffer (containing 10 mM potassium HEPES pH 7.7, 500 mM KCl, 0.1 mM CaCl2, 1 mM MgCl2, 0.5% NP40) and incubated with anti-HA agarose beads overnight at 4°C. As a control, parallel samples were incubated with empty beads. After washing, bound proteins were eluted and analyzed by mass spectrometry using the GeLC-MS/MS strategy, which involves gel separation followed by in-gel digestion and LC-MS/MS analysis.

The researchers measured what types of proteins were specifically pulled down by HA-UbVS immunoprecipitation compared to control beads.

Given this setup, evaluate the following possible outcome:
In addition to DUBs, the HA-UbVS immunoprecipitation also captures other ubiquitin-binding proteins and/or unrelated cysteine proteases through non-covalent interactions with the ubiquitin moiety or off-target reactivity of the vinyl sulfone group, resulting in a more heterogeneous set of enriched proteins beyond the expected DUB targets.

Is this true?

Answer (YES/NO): NO